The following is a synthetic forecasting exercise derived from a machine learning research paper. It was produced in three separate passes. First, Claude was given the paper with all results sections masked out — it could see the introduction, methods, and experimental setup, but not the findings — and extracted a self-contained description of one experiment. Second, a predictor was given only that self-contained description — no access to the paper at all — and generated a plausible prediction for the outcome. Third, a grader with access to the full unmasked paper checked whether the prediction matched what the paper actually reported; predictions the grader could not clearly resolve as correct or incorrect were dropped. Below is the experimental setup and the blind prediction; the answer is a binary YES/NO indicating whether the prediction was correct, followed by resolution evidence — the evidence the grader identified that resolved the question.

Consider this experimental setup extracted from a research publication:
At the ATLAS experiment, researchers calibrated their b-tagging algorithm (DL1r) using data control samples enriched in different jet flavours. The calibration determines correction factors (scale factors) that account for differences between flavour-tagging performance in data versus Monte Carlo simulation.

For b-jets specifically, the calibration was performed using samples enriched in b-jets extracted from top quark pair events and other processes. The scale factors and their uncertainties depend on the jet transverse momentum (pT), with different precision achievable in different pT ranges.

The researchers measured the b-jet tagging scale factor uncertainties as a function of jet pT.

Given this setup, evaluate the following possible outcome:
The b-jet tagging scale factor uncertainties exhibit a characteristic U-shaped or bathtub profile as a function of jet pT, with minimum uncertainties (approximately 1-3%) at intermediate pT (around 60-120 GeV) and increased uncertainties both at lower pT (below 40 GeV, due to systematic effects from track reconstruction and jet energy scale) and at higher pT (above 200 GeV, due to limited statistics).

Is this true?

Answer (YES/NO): YES